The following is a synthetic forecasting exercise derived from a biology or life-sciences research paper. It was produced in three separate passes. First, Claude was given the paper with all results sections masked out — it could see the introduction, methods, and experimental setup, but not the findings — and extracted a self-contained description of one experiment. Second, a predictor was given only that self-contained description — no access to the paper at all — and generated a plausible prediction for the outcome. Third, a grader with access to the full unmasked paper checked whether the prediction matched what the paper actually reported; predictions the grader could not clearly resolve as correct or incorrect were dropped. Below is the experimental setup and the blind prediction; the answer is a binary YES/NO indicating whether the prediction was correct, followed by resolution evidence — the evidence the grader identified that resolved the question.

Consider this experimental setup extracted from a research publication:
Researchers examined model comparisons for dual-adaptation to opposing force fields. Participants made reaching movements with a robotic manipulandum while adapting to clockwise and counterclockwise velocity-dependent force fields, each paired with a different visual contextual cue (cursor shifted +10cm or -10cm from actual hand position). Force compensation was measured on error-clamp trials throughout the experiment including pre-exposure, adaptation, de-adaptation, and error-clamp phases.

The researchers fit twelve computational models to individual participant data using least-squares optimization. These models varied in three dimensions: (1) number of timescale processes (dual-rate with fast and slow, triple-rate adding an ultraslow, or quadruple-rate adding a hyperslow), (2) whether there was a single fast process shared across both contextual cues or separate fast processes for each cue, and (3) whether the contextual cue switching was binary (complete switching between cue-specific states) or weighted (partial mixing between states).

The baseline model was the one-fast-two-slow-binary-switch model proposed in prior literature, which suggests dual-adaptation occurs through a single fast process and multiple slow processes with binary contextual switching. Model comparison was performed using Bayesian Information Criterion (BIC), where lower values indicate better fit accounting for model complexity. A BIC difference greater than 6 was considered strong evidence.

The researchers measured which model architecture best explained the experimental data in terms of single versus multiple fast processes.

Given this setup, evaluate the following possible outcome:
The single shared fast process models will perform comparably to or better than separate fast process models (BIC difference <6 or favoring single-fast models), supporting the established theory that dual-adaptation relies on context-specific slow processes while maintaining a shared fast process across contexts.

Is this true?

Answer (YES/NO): NO